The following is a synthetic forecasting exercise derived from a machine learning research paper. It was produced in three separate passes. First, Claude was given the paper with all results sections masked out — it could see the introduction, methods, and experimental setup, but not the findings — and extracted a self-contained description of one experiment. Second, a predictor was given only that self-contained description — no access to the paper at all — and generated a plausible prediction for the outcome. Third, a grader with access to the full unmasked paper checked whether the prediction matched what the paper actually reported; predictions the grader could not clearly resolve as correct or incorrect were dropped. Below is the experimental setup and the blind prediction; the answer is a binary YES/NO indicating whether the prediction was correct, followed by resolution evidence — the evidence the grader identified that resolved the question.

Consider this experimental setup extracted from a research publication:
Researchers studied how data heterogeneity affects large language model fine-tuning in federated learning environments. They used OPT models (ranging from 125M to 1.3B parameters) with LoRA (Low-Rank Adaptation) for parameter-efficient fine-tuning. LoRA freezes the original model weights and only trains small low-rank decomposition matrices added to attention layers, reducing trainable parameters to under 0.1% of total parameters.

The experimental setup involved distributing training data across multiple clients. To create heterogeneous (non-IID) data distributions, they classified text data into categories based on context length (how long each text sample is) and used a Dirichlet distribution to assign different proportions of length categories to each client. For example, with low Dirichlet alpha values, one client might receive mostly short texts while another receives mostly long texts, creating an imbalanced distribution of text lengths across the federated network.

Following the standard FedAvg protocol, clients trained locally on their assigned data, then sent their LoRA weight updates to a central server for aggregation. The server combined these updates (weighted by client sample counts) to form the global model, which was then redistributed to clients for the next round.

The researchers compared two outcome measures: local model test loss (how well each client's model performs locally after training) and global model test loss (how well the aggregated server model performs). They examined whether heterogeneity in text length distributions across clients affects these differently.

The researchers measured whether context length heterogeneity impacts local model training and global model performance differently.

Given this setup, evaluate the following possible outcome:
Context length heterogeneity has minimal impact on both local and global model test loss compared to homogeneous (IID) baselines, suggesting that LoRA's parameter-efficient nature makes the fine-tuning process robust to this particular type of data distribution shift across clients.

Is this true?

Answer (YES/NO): NO